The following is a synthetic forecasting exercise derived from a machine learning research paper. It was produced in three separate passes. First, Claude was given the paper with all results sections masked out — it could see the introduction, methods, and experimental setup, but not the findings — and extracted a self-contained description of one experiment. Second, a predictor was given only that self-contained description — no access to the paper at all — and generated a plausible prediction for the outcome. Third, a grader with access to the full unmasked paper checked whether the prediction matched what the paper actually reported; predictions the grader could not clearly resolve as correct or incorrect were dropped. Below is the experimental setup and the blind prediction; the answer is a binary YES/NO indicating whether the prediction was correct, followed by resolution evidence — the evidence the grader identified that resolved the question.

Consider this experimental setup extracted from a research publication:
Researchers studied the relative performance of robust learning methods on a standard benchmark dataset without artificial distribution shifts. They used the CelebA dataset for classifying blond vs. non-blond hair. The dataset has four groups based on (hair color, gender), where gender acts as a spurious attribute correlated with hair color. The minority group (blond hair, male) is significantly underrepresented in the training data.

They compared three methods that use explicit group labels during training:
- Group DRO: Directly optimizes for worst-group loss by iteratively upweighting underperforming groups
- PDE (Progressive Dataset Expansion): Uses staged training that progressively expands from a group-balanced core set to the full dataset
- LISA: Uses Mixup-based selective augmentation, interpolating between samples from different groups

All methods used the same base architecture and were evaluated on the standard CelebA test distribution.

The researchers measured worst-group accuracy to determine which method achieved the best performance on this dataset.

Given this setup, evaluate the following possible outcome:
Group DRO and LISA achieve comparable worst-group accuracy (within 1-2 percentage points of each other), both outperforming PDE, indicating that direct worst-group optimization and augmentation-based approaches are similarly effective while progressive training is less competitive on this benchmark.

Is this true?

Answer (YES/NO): NO